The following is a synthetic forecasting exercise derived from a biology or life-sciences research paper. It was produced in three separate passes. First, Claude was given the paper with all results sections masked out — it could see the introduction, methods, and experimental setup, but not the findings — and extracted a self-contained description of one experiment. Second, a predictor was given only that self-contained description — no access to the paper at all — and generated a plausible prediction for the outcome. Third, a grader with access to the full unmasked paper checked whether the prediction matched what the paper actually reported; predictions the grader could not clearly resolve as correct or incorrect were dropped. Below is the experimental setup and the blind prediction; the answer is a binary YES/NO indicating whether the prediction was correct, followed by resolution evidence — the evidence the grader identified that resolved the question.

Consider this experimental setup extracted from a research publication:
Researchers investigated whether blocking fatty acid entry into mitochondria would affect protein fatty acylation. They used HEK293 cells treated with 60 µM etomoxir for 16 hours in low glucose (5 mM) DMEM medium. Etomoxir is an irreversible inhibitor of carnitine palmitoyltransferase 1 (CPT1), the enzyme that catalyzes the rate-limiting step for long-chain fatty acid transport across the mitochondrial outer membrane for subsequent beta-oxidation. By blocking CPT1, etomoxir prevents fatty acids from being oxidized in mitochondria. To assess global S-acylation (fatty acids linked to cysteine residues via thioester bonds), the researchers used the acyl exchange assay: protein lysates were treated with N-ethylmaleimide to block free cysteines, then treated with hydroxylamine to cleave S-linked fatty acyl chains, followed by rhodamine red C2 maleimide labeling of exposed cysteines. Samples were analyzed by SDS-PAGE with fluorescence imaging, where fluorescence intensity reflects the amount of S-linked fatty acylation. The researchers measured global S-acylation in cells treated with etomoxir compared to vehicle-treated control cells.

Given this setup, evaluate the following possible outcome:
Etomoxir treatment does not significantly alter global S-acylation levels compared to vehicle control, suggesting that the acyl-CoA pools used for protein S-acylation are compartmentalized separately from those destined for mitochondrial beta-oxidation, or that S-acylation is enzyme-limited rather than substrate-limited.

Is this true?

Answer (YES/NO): NO